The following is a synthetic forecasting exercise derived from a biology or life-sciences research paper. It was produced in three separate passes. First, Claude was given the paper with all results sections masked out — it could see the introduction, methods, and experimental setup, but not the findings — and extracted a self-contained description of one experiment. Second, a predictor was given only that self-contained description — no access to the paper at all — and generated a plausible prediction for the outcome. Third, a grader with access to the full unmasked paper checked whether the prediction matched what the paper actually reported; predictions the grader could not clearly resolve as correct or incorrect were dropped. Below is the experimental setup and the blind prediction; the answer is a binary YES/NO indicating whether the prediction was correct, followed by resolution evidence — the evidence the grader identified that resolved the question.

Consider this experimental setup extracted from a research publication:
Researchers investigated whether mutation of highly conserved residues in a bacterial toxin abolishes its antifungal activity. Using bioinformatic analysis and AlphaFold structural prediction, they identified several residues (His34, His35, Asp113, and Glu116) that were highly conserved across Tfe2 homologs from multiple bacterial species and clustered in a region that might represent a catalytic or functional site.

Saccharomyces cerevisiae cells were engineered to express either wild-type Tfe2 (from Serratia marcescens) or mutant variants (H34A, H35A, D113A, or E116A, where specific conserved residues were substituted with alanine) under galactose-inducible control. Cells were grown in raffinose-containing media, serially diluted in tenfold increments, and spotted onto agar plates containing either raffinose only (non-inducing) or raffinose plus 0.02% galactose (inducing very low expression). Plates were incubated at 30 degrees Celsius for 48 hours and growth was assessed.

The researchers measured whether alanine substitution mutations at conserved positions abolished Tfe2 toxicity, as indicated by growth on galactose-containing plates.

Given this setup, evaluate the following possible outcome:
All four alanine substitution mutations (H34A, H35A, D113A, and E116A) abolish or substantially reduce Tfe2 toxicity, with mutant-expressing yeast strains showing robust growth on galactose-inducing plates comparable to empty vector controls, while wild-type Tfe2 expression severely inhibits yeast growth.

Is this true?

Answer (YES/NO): NO